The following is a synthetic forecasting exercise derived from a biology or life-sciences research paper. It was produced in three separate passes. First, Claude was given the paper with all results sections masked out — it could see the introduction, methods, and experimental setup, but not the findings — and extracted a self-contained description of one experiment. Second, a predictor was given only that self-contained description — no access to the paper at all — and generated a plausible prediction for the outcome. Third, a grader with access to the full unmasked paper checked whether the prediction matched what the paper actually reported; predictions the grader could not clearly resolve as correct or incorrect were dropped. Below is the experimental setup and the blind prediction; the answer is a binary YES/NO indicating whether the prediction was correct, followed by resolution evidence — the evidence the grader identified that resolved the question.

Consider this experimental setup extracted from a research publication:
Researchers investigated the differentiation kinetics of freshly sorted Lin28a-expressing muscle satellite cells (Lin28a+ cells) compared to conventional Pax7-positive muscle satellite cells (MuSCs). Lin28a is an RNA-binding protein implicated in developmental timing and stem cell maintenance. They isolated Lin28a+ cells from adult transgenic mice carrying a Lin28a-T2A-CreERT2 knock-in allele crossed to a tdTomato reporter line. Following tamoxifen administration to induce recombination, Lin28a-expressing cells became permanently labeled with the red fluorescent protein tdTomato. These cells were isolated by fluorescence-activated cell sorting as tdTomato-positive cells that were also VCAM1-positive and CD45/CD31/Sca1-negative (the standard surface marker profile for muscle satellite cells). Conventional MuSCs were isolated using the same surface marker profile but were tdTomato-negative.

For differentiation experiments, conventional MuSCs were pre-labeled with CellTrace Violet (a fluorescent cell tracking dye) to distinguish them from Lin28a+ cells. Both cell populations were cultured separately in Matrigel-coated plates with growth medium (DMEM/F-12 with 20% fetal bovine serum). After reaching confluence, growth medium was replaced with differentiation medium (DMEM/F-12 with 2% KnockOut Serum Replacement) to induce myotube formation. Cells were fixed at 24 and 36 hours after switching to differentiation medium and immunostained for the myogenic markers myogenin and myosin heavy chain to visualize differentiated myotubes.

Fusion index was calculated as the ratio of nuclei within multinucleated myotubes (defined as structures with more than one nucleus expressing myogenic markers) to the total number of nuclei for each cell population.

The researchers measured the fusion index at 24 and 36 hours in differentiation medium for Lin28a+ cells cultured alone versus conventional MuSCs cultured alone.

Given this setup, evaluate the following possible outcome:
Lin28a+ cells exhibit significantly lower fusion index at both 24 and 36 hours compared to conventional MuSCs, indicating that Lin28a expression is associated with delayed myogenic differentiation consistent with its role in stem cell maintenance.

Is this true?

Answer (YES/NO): NO